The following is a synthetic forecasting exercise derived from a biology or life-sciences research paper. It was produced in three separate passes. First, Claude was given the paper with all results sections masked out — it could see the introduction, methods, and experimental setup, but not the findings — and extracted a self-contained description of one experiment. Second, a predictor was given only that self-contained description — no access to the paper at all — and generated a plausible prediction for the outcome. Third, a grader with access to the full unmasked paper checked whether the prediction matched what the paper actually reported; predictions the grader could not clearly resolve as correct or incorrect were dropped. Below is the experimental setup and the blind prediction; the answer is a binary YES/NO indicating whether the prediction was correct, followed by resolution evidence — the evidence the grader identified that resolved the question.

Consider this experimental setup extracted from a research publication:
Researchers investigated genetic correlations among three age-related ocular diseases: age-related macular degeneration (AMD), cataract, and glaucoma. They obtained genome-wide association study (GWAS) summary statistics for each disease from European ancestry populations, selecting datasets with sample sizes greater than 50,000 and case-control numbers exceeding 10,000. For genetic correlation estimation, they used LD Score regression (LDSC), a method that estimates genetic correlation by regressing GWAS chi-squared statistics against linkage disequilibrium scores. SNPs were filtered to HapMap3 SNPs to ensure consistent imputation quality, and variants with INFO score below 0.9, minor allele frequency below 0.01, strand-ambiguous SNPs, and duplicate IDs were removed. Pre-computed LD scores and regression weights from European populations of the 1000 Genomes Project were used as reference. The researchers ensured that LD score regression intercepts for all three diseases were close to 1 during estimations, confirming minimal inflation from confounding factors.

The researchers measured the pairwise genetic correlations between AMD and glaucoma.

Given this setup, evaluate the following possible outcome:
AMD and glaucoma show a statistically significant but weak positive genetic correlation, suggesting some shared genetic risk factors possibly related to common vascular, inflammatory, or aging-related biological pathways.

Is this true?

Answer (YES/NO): NO